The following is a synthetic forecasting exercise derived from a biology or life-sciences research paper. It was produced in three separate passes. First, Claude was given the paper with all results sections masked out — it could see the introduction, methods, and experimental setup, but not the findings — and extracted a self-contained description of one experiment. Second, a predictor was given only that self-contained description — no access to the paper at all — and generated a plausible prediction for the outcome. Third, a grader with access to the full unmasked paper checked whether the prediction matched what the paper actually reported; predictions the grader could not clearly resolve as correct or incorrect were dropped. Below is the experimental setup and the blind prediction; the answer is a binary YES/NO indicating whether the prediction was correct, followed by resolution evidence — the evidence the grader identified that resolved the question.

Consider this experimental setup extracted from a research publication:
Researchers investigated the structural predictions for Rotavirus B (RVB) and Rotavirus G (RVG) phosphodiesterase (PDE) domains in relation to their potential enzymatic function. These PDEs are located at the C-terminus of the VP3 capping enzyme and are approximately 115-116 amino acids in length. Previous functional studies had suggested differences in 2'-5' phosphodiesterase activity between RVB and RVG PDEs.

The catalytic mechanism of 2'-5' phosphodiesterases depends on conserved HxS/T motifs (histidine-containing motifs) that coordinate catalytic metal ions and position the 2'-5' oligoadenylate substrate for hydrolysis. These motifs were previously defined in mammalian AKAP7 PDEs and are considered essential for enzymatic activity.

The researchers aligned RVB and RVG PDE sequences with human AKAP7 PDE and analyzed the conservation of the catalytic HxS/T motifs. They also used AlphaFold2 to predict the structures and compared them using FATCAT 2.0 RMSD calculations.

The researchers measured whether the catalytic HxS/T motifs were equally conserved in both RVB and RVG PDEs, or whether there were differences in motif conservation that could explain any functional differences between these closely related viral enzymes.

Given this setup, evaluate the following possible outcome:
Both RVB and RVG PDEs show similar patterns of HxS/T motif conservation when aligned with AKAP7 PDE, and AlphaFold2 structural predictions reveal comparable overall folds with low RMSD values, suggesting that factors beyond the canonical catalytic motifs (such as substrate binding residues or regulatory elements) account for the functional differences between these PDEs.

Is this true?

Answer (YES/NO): NO